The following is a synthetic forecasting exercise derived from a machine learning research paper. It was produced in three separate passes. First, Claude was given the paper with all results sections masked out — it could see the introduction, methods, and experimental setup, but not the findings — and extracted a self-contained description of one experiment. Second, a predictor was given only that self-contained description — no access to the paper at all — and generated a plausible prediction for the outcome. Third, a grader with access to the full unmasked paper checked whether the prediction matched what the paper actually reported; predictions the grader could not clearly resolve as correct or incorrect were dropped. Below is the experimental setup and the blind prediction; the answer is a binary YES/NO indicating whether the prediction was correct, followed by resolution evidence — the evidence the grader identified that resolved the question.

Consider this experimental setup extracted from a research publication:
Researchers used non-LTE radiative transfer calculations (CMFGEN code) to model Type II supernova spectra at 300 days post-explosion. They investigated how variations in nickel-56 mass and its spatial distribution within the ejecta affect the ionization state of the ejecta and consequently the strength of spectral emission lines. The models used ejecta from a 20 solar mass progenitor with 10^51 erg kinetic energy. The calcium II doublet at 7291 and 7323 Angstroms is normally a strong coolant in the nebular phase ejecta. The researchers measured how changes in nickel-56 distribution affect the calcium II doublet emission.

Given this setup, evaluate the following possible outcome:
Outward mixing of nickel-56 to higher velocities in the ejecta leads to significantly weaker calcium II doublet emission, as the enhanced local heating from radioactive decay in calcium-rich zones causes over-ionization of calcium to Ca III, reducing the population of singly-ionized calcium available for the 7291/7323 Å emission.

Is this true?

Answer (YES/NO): YES